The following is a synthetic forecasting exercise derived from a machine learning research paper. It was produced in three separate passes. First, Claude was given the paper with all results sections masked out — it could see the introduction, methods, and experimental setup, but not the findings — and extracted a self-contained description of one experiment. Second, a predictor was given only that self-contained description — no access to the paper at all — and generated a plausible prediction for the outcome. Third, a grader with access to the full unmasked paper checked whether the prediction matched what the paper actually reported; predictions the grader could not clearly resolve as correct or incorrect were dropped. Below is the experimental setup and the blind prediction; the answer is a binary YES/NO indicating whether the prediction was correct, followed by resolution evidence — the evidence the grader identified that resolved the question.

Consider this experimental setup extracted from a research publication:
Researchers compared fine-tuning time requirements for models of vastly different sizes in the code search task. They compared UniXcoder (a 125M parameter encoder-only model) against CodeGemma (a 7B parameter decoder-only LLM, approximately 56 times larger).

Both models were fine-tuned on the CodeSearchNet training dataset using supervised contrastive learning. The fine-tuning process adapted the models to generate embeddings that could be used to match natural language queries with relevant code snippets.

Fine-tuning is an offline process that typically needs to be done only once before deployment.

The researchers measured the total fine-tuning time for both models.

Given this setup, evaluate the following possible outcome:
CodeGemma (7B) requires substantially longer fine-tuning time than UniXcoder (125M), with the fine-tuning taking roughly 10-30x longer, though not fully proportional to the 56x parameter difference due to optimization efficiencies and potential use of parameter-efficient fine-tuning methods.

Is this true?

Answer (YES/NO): NO